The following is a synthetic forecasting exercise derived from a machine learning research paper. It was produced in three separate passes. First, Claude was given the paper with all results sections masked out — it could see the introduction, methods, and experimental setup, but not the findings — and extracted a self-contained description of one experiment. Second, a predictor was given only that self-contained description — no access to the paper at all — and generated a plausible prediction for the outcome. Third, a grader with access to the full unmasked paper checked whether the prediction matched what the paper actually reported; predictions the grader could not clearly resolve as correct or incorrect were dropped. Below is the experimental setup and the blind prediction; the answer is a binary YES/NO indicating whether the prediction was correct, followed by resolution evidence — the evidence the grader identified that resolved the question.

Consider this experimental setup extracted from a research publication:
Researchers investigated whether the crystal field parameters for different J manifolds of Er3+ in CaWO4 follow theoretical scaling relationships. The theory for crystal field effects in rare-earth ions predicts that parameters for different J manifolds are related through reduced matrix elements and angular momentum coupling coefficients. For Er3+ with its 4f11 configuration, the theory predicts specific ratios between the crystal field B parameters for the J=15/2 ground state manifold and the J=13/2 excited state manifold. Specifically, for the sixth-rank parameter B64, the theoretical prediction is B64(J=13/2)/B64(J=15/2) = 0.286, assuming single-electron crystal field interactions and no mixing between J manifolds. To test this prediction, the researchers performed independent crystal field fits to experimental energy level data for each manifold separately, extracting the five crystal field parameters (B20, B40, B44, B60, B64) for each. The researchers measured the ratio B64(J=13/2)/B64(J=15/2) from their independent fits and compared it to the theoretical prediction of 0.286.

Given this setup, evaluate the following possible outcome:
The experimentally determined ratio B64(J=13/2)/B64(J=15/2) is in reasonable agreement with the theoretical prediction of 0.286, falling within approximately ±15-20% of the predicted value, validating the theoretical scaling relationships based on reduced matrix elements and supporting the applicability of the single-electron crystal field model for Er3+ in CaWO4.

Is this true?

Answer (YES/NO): YES